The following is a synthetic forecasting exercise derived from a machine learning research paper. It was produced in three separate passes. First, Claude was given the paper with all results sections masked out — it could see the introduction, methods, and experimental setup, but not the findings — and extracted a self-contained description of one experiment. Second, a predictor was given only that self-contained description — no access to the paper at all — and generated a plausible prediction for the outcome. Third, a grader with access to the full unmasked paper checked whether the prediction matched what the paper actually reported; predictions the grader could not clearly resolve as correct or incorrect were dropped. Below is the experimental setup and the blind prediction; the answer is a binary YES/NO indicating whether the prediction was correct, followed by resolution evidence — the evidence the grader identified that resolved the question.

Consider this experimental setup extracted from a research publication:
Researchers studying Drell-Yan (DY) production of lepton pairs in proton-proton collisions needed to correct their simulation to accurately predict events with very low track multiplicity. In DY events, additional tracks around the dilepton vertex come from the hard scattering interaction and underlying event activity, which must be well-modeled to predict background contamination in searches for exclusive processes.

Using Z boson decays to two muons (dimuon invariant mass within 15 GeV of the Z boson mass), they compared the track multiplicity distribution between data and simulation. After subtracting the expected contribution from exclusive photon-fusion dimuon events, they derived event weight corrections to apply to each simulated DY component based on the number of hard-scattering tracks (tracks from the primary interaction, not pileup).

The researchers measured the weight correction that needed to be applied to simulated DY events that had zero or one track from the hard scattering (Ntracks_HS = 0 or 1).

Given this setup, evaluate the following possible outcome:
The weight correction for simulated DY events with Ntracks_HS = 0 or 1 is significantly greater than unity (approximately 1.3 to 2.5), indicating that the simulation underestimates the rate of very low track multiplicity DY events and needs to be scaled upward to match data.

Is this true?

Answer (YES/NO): NO